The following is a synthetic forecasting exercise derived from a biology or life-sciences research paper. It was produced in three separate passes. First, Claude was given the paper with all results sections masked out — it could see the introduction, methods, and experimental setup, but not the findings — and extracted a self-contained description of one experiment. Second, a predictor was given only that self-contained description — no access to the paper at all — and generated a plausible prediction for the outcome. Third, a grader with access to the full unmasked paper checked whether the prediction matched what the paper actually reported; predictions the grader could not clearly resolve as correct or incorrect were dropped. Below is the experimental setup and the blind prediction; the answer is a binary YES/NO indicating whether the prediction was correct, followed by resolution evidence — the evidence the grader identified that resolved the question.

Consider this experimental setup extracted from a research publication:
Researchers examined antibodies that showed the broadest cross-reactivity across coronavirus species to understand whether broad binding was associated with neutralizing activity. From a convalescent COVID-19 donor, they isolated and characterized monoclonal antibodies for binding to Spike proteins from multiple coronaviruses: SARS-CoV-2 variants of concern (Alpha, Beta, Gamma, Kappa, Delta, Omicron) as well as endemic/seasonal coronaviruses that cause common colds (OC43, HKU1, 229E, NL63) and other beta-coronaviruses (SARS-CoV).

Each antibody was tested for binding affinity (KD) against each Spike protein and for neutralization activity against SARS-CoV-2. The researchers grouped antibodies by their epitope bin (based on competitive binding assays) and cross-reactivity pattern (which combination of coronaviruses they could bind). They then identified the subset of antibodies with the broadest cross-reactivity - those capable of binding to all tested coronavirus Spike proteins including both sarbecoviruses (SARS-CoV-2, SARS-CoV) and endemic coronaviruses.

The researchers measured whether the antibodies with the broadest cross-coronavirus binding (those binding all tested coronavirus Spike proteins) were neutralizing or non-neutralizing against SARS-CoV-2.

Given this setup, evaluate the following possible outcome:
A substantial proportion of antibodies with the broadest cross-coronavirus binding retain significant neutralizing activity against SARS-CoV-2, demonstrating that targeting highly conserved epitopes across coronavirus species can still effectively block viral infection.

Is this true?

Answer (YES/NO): NO